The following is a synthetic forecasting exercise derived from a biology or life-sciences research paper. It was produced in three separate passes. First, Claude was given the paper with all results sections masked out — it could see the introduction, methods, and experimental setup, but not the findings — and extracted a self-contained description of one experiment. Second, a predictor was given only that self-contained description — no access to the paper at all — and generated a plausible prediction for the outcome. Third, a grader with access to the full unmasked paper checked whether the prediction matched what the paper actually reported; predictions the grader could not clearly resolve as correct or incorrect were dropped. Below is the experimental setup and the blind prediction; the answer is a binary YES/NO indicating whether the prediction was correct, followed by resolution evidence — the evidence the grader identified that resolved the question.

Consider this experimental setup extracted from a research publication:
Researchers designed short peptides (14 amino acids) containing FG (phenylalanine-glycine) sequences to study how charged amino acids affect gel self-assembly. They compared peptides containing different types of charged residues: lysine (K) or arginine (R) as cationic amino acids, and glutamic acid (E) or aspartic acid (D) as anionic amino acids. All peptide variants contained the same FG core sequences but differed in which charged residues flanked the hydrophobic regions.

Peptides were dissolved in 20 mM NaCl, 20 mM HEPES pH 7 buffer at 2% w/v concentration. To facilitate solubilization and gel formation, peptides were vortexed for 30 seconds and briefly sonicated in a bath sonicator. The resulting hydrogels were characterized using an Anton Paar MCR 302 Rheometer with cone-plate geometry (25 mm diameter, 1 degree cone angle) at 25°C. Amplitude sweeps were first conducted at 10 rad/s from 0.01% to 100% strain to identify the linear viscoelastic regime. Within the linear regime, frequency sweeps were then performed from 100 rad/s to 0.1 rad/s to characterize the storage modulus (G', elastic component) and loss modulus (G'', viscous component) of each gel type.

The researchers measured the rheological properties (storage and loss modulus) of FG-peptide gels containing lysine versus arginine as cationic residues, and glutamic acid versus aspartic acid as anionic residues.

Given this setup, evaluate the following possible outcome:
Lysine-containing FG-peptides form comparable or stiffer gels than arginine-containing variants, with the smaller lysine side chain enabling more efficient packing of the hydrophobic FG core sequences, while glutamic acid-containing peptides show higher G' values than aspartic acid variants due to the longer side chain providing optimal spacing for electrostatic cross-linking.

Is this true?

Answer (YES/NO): YES